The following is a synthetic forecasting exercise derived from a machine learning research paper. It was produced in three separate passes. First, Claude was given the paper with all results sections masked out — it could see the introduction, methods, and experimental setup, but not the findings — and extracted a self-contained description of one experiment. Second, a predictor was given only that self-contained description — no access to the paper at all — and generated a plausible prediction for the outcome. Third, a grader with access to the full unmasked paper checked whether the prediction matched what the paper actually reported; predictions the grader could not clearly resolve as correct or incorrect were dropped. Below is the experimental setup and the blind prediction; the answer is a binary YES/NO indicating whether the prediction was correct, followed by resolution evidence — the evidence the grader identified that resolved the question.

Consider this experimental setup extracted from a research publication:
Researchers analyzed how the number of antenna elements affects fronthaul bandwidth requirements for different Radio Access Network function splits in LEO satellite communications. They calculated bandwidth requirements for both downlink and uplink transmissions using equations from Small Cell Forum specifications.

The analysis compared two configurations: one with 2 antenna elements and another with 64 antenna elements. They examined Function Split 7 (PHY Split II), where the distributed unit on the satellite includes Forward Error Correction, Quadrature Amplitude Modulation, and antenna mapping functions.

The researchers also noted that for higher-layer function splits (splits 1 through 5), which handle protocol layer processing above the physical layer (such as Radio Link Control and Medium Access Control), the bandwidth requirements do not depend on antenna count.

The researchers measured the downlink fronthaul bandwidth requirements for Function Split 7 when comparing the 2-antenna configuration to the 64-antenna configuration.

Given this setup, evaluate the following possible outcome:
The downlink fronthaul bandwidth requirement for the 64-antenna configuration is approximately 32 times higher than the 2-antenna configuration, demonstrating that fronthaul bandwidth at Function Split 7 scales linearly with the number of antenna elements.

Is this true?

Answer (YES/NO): YES